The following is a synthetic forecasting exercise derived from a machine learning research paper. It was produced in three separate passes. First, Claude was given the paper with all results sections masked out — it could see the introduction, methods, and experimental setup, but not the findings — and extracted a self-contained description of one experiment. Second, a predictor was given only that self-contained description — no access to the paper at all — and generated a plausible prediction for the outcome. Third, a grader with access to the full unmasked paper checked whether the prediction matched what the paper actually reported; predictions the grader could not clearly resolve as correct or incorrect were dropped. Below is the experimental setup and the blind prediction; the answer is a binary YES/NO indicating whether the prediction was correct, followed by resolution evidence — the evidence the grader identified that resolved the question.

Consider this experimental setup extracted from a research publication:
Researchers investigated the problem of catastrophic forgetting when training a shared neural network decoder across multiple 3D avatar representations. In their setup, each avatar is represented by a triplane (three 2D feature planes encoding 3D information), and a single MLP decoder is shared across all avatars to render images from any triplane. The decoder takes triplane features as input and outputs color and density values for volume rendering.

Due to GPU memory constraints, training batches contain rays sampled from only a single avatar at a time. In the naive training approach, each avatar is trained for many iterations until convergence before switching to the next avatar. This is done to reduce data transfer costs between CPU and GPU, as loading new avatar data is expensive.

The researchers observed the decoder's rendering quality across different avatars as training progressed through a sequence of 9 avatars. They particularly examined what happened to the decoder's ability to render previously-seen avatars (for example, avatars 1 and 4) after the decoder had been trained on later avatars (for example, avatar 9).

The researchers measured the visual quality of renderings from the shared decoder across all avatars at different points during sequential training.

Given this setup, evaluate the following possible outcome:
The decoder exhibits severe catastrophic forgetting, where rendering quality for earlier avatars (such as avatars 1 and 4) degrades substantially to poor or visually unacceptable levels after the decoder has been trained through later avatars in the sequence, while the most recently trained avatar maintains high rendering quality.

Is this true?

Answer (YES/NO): YES